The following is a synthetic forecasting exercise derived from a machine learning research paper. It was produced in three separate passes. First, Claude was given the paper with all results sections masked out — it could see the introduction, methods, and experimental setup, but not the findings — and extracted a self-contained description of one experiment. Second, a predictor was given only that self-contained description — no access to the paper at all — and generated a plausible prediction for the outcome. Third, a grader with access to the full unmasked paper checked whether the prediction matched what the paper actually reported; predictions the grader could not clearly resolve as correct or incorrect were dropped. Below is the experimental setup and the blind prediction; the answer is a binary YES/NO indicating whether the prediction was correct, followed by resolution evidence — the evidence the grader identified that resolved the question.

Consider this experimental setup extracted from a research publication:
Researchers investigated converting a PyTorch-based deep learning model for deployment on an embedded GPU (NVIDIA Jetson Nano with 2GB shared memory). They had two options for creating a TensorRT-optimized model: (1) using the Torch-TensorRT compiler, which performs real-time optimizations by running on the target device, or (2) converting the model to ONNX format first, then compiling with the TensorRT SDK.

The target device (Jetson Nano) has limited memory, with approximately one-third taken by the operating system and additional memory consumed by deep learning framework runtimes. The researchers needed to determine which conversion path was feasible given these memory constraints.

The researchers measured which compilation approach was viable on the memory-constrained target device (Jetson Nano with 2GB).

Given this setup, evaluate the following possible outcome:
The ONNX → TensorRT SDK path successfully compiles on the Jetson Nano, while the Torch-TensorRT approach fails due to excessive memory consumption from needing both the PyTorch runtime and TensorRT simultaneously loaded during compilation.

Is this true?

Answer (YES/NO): YES